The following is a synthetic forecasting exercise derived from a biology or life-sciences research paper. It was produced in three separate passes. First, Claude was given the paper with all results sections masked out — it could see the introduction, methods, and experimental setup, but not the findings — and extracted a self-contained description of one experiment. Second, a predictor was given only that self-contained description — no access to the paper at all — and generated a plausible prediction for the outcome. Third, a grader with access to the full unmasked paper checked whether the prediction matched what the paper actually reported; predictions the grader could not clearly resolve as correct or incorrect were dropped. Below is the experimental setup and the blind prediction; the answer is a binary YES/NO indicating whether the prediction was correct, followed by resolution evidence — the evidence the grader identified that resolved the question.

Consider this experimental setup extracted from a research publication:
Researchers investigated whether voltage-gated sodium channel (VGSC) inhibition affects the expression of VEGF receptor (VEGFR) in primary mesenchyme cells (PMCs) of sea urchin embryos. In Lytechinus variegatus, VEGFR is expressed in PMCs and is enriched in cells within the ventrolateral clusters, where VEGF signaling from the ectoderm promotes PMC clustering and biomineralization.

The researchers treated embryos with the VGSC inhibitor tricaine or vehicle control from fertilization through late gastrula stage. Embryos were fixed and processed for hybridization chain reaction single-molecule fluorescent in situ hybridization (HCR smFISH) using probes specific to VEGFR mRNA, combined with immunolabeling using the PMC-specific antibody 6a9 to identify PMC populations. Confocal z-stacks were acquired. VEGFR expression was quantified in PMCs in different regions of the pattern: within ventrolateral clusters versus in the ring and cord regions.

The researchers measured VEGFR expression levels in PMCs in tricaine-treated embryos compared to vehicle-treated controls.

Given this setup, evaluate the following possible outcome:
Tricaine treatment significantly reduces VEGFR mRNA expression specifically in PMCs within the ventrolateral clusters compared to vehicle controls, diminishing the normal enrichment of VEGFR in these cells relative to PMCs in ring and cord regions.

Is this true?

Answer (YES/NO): NO